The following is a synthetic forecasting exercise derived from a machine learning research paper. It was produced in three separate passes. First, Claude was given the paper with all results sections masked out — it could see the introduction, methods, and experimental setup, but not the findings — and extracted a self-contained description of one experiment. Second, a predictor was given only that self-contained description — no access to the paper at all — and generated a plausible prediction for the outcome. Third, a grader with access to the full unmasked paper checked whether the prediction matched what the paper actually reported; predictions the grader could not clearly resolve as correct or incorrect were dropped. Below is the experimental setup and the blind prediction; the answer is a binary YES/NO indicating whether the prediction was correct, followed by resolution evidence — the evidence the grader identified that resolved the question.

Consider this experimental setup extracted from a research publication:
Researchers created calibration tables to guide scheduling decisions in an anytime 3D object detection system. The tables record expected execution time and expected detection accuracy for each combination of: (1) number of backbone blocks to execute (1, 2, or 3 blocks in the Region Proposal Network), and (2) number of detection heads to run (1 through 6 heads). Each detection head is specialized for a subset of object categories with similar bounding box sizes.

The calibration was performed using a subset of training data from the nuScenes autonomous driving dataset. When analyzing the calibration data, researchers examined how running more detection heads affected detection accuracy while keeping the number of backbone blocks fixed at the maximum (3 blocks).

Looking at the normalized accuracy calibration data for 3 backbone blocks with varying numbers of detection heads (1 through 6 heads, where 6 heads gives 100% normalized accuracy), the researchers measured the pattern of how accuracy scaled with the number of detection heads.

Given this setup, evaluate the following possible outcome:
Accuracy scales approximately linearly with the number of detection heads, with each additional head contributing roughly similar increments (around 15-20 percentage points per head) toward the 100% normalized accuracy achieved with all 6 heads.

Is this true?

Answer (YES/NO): NO